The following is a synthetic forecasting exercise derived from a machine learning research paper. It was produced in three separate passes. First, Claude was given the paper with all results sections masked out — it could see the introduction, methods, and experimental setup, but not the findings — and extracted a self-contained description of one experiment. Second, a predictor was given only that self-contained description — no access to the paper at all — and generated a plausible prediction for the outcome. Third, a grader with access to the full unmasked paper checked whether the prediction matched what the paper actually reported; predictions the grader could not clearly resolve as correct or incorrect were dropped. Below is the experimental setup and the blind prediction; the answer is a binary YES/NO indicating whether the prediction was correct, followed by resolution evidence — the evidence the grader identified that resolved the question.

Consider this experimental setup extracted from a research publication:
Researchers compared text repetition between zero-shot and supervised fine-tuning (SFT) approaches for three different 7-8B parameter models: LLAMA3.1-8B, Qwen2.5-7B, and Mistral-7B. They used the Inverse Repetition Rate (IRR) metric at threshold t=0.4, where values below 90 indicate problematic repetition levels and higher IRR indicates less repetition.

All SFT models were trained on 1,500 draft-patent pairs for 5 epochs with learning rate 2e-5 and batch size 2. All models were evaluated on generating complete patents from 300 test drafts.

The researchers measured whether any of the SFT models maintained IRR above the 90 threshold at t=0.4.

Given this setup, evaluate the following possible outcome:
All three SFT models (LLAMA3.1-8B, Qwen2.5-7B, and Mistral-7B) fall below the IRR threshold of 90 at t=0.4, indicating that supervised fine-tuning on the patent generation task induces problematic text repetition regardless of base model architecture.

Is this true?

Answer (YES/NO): YES